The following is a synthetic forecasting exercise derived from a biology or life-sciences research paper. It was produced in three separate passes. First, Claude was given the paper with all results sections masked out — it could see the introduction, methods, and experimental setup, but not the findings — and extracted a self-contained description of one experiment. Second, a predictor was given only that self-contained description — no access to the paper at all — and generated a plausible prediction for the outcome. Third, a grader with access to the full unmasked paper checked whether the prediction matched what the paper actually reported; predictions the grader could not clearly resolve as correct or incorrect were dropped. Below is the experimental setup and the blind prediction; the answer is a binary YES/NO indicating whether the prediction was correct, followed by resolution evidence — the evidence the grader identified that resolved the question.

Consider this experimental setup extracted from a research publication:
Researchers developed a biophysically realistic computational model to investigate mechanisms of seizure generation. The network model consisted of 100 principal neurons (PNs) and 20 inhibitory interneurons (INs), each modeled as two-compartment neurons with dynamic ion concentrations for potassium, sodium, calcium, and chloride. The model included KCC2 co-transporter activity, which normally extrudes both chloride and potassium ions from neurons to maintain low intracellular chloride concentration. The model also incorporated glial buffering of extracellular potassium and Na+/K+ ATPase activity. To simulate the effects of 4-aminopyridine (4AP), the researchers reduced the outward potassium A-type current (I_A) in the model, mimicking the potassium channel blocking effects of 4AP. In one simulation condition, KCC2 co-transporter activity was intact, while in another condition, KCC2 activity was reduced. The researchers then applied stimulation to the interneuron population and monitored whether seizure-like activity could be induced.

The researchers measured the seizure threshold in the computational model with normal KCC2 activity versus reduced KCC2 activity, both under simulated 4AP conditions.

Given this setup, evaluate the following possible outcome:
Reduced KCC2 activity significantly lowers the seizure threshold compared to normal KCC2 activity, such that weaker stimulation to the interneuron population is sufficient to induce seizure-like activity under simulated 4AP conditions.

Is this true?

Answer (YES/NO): NO